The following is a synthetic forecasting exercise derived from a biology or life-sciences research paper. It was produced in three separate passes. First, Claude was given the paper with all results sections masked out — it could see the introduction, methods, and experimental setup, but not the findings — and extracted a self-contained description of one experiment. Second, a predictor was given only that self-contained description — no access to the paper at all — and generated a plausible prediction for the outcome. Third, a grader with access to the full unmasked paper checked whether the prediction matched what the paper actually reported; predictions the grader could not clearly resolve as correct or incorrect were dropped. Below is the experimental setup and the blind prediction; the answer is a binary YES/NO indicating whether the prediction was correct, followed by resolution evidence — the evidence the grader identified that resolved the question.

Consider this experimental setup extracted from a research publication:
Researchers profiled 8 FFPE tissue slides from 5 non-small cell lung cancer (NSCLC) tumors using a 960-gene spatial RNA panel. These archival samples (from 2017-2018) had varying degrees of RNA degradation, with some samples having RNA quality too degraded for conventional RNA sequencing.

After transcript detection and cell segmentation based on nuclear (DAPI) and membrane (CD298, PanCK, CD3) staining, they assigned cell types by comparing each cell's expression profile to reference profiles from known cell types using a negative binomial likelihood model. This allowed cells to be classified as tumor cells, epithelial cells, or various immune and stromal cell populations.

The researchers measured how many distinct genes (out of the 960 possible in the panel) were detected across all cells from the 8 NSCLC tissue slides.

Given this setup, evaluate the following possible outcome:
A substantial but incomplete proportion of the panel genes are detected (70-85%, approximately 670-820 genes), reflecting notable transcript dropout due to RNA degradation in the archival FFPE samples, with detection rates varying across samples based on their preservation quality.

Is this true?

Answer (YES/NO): NO